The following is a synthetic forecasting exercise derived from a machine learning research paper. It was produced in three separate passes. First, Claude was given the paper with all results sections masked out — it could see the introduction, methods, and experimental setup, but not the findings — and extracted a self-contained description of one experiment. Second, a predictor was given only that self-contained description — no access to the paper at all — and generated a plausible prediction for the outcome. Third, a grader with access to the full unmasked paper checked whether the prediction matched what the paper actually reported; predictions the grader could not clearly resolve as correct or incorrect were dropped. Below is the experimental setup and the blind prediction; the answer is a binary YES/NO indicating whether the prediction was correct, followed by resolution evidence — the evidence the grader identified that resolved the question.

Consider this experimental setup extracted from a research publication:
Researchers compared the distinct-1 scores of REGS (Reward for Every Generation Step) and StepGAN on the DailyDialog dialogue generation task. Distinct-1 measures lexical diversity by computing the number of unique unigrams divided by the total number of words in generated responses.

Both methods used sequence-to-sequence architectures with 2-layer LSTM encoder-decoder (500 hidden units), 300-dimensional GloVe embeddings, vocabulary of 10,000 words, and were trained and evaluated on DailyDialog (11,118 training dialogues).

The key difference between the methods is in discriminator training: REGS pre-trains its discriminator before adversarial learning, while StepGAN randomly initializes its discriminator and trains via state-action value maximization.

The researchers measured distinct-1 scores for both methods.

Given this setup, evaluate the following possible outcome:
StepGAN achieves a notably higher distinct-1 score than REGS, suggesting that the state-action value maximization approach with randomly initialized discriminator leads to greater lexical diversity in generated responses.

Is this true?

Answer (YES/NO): NO